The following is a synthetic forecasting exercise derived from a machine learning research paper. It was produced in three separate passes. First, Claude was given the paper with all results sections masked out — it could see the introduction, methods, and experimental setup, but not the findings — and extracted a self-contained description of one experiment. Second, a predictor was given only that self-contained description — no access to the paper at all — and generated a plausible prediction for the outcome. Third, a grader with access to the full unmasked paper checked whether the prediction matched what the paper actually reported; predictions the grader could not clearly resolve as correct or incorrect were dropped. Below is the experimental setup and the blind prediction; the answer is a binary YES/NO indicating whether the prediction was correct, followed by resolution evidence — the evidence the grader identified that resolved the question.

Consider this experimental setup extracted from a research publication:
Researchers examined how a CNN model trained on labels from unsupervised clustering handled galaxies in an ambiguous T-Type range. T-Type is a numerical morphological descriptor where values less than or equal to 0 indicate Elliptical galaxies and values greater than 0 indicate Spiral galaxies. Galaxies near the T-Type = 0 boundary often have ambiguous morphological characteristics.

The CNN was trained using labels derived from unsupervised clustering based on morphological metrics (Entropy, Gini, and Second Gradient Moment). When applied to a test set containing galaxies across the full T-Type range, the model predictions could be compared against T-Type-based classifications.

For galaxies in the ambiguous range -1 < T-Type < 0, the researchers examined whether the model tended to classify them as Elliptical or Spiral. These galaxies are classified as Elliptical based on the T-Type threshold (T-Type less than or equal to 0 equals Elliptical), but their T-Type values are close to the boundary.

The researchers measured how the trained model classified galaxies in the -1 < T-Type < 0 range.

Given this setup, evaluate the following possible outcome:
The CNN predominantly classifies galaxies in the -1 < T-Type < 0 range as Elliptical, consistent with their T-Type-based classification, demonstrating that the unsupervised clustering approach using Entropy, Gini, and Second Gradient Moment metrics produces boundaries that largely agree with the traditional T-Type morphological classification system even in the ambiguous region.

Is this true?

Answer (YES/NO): YES